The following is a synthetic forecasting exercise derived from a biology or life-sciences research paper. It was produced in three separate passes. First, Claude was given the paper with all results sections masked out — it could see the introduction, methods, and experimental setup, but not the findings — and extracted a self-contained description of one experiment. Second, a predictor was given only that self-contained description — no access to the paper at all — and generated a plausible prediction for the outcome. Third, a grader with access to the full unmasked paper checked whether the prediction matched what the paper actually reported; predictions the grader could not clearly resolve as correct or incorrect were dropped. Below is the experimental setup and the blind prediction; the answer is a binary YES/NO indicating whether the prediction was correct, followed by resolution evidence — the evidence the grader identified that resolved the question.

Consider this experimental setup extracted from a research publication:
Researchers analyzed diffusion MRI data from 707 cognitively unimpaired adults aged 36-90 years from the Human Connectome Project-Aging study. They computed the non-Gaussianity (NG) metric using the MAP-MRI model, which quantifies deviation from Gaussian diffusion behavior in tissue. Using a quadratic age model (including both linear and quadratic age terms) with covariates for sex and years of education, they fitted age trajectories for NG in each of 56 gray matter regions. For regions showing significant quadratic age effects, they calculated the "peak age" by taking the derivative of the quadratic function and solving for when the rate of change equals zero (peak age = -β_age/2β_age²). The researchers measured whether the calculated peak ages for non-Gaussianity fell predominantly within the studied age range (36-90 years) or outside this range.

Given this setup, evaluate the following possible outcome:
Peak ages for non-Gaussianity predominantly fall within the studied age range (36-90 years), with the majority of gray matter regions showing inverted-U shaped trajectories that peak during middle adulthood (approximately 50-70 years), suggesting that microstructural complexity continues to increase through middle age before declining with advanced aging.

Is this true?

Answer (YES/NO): NO